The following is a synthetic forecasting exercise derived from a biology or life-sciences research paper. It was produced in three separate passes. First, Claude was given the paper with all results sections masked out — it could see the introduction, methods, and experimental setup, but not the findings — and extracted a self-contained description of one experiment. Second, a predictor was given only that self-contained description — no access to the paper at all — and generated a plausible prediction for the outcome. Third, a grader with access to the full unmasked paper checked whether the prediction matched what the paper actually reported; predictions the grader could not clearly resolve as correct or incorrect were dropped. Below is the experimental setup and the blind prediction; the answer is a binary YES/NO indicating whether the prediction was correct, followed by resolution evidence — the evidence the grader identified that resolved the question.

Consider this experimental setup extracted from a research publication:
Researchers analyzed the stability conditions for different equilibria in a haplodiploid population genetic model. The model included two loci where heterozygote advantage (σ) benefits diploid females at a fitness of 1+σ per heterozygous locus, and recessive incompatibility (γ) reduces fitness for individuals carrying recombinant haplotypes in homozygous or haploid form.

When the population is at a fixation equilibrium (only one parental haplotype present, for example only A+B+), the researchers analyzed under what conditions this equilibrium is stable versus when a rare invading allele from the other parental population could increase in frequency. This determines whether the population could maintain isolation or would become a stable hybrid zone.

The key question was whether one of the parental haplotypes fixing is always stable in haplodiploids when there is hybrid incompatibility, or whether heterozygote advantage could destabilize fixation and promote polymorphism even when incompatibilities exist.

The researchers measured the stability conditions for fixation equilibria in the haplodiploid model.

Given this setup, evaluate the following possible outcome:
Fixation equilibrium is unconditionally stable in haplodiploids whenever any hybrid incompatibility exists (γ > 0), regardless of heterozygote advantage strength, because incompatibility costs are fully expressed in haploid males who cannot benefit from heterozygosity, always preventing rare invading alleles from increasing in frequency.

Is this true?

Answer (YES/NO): NO